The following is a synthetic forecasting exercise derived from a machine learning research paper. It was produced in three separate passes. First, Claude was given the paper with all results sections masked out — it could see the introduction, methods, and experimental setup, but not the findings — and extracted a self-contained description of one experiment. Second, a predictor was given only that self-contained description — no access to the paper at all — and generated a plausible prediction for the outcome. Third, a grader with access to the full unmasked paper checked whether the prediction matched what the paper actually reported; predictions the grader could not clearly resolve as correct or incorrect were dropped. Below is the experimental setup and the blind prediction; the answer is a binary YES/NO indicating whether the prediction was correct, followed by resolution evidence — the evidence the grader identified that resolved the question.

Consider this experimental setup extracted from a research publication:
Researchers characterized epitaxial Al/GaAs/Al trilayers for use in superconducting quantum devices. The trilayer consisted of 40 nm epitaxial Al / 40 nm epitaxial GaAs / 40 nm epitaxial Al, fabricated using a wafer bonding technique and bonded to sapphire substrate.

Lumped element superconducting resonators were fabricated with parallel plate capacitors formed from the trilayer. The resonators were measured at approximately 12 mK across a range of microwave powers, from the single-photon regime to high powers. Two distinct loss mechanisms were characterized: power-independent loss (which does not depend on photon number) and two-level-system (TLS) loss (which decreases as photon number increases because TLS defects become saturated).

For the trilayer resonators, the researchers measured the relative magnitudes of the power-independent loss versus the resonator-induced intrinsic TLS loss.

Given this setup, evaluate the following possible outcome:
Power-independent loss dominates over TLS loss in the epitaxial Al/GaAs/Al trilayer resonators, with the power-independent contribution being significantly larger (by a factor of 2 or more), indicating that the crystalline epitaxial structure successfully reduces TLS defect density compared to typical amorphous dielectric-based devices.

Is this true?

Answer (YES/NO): NO